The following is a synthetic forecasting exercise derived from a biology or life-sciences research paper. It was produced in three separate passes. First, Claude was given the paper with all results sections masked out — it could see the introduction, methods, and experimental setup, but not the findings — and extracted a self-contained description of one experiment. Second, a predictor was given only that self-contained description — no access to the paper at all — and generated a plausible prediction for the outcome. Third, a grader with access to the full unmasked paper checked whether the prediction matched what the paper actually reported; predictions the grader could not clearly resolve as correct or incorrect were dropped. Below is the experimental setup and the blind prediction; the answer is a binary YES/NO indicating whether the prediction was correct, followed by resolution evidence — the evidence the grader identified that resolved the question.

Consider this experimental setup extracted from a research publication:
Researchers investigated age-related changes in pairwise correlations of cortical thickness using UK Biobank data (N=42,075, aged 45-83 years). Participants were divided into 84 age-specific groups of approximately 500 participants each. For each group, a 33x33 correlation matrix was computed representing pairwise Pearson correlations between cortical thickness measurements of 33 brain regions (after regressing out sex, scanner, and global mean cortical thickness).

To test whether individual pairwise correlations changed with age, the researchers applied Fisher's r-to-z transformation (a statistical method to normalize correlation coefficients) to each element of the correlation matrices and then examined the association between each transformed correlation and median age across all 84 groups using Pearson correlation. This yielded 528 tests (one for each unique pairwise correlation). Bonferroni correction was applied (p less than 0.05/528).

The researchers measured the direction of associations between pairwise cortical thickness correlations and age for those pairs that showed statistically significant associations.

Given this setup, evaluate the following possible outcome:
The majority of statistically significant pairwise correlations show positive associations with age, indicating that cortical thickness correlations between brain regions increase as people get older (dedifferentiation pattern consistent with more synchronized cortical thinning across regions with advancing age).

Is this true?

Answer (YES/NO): NO